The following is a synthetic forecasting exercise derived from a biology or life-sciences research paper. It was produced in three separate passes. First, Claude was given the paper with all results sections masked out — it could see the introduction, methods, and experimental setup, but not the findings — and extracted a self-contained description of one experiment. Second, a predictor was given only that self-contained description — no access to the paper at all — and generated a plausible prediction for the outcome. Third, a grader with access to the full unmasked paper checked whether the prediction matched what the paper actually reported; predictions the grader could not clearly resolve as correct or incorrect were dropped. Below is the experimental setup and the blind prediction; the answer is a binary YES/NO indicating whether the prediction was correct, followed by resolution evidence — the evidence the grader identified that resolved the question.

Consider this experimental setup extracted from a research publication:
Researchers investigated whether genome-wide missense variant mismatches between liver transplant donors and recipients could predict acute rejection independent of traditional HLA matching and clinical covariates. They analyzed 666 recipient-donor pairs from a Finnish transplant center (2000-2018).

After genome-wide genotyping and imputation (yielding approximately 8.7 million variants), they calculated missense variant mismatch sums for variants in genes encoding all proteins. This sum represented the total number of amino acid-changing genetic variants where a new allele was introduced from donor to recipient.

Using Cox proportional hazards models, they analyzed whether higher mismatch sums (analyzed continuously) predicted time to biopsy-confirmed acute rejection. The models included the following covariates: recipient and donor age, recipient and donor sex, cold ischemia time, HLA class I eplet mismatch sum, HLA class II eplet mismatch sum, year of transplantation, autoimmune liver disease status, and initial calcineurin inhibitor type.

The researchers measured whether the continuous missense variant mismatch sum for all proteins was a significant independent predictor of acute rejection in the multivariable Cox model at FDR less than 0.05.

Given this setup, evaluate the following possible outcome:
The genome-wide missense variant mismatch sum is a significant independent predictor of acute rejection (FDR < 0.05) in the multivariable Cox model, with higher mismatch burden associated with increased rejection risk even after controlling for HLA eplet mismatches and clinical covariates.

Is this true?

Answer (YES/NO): NO